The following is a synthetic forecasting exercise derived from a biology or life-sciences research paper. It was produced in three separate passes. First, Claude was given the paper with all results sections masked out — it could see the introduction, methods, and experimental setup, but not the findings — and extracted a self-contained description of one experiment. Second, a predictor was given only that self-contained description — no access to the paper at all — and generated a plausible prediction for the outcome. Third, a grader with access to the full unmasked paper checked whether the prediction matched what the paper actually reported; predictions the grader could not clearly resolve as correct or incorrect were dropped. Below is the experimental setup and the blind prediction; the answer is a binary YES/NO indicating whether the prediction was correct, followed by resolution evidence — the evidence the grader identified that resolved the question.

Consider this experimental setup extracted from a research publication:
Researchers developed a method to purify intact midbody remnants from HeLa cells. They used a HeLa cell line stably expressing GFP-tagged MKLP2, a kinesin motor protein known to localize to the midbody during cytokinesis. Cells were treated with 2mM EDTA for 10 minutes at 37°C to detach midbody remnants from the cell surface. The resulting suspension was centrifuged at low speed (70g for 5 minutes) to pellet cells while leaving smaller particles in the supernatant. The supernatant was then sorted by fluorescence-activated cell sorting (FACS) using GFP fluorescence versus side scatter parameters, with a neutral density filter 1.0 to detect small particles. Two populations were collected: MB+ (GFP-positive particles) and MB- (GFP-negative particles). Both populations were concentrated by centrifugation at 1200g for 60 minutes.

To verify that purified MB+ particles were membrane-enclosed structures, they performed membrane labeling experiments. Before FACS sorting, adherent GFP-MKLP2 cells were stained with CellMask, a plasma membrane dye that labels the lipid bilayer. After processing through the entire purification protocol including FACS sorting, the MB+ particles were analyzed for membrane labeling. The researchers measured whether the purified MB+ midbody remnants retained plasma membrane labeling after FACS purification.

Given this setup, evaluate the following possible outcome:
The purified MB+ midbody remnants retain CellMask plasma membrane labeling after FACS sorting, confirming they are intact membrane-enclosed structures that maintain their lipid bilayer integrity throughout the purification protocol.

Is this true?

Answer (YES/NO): YES